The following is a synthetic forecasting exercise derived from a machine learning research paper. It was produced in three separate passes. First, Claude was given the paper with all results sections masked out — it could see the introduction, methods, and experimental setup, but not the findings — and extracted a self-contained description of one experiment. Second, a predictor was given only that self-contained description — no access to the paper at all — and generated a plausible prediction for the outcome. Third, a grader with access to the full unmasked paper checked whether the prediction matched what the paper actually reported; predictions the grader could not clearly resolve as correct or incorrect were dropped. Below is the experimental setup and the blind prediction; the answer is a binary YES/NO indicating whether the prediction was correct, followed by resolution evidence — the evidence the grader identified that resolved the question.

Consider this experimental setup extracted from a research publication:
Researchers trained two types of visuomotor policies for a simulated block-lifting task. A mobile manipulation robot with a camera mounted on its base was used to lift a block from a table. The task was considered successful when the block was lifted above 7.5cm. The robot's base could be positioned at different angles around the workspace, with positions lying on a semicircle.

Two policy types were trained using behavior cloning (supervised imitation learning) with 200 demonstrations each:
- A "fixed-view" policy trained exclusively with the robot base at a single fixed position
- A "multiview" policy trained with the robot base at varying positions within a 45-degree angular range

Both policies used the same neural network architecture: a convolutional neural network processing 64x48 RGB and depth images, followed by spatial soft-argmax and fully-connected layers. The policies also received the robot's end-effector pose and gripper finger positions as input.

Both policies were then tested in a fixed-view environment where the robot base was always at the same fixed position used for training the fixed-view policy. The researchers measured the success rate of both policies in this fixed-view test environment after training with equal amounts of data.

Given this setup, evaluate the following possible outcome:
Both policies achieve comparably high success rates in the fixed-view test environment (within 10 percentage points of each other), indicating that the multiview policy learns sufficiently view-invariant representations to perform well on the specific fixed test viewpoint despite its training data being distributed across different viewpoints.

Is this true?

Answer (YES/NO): YES